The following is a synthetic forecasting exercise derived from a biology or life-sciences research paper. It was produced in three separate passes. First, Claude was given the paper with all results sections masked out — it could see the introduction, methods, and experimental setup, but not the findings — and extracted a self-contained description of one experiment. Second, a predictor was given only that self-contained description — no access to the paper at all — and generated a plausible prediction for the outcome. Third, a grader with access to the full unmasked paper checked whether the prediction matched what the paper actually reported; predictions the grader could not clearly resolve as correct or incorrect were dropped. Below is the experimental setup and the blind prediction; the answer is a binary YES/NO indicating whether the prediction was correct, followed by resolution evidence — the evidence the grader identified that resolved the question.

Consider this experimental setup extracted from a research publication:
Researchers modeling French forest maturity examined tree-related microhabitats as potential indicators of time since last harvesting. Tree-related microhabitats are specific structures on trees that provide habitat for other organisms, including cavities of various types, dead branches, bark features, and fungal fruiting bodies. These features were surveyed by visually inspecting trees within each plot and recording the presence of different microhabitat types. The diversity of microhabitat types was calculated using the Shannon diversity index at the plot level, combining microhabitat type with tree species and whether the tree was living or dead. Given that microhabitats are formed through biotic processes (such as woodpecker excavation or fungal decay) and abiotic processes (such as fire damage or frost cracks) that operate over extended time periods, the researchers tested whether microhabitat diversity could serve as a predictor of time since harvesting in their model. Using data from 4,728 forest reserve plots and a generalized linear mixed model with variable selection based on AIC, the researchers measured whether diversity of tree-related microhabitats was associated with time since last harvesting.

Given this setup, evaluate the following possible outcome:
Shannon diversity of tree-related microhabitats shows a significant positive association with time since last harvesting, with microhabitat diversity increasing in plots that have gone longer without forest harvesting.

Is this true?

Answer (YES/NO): YES